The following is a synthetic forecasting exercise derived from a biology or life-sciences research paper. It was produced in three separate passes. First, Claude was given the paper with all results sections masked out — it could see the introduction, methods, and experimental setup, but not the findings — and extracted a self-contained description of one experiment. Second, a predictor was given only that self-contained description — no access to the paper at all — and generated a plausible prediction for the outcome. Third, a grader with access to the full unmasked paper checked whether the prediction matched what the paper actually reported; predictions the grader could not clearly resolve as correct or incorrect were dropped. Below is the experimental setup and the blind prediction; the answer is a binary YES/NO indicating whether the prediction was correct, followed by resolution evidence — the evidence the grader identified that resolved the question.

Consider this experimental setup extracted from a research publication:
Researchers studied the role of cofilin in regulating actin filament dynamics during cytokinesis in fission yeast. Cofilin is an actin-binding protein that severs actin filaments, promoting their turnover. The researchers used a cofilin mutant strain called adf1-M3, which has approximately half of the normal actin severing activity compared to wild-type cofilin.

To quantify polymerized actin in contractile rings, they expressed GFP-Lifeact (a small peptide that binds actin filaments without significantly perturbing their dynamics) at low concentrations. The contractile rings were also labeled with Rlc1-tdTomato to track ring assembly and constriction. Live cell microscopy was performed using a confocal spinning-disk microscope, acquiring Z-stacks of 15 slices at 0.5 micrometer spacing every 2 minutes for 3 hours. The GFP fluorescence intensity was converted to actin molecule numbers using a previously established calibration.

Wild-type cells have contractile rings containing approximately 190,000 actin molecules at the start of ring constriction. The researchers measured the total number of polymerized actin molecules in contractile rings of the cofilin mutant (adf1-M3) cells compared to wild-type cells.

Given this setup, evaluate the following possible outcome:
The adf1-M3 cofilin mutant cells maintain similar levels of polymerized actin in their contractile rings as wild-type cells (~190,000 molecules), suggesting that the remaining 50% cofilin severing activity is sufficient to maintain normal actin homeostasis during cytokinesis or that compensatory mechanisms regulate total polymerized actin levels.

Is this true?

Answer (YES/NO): NO